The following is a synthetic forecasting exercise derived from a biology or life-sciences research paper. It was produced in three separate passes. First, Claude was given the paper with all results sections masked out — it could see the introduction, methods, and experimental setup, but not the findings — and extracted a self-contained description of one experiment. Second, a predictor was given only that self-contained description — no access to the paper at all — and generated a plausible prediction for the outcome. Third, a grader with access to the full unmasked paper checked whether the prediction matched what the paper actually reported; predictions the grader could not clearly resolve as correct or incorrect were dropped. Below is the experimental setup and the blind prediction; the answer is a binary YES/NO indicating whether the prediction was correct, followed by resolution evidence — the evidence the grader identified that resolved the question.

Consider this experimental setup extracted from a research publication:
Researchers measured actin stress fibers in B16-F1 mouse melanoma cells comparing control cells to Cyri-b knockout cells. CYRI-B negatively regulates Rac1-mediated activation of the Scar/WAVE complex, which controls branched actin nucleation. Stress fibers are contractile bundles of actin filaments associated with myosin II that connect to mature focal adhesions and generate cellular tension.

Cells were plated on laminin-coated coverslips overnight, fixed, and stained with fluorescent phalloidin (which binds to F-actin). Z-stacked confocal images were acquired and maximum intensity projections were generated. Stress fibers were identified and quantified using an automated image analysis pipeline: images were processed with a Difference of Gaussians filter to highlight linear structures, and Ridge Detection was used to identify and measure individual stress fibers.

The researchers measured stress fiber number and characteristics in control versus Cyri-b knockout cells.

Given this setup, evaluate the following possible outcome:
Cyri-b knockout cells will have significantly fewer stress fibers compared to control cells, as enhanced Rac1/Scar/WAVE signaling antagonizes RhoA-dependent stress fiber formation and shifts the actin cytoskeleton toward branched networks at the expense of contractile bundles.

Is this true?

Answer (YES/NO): NO